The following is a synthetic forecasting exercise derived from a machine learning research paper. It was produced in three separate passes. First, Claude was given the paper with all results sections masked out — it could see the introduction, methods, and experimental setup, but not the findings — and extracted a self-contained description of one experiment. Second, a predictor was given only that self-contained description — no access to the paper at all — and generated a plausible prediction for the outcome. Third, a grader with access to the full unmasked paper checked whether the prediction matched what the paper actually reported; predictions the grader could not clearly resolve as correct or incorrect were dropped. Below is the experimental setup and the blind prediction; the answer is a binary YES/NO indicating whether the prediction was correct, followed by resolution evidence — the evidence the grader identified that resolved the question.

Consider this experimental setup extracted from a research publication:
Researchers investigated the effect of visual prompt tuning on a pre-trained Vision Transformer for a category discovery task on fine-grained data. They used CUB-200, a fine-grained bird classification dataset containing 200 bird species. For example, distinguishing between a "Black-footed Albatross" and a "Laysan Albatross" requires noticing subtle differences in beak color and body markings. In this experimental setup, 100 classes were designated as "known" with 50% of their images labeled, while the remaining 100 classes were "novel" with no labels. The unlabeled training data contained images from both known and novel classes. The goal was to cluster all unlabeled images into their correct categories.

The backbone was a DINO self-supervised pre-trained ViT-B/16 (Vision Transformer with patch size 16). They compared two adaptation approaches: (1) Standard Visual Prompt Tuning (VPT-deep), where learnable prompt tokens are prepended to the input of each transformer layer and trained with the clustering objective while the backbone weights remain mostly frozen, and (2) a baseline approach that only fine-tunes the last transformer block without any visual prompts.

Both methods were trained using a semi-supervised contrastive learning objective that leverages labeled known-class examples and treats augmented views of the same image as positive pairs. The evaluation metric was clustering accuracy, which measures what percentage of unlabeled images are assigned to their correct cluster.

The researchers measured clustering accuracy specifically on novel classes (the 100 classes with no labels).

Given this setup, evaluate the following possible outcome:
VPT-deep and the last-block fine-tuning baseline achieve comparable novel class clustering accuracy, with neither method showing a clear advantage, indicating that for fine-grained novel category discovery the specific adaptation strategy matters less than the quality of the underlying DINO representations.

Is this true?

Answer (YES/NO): YES